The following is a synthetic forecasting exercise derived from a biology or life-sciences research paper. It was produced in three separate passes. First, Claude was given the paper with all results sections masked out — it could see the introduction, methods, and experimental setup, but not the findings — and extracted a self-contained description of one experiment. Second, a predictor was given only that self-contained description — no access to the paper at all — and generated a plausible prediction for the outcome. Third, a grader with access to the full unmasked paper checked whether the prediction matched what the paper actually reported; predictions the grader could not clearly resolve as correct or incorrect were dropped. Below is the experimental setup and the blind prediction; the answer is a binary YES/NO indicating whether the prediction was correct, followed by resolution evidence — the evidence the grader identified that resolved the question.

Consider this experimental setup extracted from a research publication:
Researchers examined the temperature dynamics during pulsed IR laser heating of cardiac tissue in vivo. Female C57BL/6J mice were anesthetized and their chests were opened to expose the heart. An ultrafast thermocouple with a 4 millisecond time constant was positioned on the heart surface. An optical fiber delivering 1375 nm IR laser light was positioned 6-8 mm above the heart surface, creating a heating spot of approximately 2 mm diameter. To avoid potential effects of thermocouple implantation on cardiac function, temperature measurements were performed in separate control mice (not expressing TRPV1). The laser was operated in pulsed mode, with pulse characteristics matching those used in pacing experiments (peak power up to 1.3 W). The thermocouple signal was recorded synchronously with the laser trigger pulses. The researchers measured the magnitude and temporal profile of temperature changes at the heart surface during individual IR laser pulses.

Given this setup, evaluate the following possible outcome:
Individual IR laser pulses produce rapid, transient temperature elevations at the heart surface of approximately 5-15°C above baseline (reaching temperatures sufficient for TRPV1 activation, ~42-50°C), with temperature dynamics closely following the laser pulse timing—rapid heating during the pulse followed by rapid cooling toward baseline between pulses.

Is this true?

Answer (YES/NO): NO